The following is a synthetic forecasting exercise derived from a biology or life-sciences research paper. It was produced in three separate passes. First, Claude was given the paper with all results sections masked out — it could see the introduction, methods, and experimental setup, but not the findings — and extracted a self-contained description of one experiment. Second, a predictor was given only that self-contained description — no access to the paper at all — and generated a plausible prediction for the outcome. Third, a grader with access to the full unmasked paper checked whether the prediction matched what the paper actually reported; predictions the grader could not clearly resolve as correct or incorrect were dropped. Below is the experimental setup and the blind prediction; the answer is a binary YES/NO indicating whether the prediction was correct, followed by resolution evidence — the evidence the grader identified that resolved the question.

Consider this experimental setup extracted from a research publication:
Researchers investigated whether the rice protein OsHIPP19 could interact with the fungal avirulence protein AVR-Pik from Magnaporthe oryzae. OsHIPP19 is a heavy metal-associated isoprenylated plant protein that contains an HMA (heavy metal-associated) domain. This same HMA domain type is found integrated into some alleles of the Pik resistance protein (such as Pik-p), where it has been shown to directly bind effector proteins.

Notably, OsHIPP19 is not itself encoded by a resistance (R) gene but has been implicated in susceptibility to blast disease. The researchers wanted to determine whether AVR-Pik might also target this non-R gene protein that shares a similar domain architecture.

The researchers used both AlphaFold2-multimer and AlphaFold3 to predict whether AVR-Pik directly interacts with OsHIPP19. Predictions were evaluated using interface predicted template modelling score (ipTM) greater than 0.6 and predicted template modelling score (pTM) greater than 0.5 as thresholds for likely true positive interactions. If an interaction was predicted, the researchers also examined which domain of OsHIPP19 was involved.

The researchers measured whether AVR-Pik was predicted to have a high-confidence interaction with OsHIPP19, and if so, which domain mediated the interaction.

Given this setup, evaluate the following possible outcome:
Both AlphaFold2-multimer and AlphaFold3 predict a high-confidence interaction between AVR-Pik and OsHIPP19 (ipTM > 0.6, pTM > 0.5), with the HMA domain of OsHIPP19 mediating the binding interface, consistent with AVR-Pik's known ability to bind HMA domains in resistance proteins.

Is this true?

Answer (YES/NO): YES